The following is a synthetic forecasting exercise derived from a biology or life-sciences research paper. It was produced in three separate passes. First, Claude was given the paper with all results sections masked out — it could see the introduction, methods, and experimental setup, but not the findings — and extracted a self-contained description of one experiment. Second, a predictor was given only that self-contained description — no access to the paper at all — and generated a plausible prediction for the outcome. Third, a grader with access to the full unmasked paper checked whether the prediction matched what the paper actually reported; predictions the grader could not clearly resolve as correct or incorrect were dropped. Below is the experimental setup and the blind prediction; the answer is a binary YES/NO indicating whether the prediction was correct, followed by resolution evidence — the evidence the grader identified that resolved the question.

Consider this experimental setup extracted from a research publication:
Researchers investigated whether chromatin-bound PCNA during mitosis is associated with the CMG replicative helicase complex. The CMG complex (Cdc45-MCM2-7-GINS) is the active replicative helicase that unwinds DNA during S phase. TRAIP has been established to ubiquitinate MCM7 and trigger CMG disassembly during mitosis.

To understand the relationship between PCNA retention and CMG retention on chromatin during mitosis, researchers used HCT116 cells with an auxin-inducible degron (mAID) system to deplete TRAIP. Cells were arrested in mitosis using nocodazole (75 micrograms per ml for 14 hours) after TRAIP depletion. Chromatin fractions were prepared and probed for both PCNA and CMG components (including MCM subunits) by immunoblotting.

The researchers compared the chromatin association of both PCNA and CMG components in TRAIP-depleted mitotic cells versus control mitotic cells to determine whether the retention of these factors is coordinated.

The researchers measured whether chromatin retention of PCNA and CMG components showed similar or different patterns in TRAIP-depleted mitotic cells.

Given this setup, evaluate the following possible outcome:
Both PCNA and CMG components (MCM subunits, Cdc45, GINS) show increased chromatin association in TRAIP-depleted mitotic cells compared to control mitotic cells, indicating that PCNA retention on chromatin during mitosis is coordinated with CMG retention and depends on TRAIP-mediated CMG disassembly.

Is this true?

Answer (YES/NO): NO